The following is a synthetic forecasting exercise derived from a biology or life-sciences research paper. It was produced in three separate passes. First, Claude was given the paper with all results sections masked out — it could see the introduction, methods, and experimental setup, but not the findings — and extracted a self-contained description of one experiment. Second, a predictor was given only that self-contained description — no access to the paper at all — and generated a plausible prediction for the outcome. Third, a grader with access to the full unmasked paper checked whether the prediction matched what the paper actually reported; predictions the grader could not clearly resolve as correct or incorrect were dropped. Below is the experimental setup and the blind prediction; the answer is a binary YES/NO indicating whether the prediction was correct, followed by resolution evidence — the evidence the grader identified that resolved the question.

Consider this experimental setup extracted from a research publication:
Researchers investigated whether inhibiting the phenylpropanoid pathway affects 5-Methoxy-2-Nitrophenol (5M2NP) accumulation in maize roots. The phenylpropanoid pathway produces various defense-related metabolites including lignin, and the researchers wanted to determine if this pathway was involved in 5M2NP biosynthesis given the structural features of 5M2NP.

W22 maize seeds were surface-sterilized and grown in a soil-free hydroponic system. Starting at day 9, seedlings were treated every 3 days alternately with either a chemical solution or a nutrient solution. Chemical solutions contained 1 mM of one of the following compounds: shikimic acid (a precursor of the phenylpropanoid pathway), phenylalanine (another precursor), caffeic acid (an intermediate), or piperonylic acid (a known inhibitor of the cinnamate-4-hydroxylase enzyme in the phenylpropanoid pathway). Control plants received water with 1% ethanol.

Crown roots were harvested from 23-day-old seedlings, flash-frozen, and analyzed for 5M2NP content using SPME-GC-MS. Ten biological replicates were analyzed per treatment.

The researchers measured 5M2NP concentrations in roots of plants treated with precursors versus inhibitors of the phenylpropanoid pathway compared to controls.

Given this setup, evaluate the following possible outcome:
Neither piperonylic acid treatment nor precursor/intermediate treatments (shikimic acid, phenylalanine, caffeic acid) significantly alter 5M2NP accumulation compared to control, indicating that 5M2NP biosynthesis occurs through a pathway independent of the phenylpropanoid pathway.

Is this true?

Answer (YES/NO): YES